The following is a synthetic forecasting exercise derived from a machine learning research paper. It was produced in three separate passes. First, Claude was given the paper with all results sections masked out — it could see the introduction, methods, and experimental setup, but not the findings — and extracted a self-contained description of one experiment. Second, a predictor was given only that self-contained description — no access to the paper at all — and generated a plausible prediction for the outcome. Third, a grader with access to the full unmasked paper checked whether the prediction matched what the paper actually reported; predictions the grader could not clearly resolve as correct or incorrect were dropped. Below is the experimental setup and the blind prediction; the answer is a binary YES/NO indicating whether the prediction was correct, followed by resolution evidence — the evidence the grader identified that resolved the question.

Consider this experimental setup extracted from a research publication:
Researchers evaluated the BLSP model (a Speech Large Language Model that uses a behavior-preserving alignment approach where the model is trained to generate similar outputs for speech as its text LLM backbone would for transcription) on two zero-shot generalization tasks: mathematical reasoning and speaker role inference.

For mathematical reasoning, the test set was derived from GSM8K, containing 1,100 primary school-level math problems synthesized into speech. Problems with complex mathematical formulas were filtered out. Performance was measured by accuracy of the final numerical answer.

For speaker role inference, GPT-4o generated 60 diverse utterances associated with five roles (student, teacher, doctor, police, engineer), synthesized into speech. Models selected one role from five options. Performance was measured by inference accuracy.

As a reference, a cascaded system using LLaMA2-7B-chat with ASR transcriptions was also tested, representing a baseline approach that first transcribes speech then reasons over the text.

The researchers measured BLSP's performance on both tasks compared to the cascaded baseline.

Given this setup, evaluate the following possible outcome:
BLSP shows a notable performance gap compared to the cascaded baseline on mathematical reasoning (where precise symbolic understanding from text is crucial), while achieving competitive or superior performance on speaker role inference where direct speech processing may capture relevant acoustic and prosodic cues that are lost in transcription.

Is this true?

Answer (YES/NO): NO